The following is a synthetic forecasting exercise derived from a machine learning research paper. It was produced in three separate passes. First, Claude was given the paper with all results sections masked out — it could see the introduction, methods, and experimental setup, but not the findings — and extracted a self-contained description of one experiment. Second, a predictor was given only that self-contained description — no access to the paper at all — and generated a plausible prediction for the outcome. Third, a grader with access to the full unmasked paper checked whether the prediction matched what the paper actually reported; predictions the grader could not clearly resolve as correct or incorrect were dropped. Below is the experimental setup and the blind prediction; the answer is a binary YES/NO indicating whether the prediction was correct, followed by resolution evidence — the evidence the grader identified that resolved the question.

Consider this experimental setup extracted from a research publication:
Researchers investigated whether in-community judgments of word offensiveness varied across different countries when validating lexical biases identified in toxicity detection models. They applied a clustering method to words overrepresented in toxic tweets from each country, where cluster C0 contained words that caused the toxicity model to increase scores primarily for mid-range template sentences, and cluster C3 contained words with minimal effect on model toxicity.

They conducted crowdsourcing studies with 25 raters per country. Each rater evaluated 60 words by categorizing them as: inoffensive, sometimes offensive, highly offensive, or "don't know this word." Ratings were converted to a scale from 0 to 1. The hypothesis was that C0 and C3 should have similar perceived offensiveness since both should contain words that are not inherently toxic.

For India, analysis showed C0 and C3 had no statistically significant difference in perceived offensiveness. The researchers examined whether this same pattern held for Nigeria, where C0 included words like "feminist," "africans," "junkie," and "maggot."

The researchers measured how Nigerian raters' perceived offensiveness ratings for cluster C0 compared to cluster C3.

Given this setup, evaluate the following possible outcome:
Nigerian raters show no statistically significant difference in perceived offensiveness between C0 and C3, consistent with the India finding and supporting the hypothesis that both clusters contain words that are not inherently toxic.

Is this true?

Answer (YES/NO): NO